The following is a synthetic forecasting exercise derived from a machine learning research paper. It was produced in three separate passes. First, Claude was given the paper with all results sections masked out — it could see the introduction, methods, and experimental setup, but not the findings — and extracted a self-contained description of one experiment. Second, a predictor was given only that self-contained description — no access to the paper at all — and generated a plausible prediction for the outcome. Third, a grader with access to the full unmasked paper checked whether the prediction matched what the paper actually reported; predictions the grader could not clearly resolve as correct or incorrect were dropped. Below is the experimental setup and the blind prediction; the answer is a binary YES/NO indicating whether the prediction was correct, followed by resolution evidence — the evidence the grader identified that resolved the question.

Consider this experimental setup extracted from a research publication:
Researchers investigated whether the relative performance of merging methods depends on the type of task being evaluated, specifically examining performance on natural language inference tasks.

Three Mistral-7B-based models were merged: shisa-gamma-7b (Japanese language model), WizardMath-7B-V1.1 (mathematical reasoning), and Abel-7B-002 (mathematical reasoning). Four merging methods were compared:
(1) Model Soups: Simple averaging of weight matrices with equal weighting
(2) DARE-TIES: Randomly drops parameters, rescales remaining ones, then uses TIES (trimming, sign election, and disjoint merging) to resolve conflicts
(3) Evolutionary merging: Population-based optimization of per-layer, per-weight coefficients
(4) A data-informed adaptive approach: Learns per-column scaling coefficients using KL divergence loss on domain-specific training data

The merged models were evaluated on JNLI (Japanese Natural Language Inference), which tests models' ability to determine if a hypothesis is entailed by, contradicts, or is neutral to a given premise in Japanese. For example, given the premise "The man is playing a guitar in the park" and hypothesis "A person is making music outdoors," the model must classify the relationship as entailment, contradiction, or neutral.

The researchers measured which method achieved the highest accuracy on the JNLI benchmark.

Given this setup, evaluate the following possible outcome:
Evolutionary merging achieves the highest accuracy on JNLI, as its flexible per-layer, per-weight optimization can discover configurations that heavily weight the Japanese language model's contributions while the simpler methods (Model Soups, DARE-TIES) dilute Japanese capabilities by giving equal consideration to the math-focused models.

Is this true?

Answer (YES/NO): NO